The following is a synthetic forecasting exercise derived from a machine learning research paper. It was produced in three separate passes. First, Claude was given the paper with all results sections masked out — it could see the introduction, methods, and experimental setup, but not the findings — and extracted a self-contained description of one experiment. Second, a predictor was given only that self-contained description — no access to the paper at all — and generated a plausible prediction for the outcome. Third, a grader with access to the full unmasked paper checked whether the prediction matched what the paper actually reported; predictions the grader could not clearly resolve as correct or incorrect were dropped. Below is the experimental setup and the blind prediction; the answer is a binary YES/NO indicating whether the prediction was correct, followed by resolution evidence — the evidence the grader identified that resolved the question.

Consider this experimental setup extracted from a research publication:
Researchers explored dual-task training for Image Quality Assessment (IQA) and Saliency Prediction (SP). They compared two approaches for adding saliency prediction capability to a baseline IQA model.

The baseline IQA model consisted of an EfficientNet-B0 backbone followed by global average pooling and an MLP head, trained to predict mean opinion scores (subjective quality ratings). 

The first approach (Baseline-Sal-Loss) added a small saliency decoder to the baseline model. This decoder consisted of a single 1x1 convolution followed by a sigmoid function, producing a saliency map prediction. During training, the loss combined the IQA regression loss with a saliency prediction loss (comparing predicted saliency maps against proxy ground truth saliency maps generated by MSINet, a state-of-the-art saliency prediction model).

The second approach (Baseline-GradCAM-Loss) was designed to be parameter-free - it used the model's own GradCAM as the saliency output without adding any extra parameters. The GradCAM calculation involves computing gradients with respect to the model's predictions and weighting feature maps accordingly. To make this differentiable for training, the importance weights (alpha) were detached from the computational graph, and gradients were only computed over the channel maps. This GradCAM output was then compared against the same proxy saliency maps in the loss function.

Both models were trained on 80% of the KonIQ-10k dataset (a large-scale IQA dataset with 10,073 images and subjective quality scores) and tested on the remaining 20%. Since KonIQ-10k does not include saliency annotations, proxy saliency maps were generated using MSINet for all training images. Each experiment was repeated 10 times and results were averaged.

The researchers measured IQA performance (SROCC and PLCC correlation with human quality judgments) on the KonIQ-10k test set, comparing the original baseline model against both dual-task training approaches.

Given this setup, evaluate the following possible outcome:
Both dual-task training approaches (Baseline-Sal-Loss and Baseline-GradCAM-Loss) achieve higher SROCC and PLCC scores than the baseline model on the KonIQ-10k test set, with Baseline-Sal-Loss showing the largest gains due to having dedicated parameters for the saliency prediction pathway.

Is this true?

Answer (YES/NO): NO